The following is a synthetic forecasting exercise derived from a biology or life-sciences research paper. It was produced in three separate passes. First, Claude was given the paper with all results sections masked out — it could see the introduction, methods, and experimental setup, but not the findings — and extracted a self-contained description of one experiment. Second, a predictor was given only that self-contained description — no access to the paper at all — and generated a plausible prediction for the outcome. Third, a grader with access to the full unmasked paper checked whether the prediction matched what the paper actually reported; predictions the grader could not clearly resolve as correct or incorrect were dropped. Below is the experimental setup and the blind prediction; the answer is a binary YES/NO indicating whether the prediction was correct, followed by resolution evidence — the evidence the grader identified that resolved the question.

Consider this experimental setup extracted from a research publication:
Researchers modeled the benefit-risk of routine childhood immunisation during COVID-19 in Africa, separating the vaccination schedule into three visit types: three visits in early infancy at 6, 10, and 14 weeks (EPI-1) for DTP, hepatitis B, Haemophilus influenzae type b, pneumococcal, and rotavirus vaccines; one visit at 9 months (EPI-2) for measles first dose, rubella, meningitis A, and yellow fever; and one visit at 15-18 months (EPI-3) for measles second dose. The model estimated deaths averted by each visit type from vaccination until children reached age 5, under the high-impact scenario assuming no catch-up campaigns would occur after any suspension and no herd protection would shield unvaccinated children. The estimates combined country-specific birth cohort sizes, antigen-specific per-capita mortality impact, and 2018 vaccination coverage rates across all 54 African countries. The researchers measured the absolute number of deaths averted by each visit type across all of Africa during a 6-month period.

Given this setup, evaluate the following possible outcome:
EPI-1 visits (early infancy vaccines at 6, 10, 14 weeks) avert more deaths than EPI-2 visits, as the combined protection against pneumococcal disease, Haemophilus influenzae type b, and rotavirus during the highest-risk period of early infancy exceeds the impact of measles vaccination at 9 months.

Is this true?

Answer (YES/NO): YES